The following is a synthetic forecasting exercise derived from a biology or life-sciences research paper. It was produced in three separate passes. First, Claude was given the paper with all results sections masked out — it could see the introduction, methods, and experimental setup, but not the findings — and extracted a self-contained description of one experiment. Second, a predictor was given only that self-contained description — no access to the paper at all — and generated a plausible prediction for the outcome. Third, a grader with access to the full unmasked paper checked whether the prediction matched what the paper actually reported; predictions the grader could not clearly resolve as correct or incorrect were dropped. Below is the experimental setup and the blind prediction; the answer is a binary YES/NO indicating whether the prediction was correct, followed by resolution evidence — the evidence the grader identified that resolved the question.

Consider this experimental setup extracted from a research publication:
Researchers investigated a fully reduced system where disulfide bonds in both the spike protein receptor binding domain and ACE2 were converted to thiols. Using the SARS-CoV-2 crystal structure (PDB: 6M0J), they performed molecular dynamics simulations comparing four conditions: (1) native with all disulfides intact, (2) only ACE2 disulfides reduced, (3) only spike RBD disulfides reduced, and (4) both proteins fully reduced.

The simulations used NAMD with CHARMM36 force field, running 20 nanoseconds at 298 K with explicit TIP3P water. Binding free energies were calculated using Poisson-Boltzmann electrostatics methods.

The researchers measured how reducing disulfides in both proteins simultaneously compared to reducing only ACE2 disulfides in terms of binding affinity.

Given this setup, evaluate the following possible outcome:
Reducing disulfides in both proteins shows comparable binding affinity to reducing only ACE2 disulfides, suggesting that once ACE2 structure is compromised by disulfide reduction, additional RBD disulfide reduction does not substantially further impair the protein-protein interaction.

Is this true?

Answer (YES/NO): NO